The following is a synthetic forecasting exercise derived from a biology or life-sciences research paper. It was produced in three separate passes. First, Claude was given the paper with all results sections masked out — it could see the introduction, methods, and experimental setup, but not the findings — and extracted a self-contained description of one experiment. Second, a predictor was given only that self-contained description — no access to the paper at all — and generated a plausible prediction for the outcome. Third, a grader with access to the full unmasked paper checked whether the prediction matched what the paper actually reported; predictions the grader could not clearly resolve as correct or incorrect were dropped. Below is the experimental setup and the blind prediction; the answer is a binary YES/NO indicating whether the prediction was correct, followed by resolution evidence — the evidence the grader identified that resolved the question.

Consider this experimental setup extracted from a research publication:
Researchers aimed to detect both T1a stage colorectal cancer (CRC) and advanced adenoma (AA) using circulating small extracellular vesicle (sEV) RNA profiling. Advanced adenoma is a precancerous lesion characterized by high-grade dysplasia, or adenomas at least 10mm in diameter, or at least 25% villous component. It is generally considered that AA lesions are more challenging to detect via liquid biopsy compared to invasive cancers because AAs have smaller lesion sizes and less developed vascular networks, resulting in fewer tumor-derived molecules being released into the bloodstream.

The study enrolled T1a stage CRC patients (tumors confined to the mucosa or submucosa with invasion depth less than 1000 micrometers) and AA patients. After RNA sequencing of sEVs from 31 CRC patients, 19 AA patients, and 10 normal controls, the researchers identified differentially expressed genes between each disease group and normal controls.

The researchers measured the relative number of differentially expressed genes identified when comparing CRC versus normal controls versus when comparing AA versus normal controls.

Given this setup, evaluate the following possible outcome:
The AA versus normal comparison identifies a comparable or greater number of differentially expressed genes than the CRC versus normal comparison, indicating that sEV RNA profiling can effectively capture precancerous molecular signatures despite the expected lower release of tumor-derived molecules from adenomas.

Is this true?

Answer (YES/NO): NO